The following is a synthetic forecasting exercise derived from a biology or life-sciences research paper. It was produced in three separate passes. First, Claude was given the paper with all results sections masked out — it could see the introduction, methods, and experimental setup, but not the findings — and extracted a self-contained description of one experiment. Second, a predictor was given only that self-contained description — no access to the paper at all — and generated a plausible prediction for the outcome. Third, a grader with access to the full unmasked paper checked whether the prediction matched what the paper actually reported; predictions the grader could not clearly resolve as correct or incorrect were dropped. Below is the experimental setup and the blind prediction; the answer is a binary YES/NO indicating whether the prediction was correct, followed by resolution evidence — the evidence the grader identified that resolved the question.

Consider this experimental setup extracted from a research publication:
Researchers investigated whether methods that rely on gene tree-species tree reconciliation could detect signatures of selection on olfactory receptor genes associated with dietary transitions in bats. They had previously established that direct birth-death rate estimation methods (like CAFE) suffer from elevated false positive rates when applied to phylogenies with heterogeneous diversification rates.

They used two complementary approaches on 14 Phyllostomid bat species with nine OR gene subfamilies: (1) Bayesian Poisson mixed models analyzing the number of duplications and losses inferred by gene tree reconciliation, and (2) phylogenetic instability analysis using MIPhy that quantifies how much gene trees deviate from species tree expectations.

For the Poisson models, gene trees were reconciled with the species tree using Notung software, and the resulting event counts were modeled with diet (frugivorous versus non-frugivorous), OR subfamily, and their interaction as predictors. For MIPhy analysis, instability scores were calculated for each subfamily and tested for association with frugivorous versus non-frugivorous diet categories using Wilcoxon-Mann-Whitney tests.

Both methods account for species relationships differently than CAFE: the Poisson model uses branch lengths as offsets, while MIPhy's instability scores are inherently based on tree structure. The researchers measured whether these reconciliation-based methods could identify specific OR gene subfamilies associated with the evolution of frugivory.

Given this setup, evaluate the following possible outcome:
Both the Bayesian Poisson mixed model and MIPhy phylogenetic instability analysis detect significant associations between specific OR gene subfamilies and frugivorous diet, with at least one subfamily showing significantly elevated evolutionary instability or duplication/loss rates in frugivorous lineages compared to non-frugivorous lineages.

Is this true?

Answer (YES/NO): NO